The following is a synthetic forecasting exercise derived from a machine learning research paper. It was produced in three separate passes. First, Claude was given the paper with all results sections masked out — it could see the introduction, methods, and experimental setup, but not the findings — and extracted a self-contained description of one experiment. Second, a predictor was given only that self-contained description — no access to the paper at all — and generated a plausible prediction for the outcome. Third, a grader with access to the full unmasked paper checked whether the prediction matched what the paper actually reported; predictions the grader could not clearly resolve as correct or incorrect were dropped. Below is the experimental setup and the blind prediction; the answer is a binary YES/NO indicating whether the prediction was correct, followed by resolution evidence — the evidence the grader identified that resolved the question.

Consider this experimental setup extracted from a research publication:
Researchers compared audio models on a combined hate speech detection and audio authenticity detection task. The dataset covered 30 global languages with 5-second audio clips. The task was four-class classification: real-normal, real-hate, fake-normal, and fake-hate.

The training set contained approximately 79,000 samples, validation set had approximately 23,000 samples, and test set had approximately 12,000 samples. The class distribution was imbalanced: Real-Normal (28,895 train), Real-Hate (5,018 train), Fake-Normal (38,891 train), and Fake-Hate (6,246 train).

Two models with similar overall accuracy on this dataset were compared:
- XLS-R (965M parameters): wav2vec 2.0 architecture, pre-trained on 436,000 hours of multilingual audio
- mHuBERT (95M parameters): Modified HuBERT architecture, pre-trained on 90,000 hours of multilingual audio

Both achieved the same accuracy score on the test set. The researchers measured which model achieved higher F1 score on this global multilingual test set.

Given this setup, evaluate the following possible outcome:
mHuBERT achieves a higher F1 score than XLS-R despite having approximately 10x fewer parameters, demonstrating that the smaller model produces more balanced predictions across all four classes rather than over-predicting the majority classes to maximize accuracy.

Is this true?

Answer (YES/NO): NO